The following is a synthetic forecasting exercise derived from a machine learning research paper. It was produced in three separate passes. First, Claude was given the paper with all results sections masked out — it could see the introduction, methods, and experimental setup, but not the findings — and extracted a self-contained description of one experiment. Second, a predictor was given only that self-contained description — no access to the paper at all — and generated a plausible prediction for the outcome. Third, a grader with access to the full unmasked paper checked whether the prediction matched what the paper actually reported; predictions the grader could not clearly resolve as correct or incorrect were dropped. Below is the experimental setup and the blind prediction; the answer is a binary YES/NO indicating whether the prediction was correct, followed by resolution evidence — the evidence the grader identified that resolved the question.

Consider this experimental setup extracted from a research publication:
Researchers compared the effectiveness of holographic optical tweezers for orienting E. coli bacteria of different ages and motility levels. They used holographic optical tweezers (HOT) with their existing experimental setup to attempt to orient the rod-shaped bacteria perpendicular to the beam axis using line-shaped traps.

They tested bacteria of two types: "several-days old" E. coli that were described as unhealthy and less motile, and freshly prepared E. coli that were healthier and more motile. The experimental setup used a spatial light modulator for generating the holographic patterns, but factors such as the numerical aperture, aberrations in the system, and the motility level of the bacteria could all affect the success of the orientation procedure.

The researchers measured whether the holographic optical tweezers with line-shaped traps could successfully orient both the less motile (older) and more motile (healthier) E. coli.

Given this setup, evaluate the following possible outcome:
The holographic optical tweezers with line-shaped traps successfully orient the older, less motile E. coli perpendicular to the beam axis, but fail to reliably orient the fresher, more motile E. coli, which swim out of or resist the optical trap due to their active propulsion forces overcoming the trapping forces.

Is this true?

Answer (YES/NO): YES